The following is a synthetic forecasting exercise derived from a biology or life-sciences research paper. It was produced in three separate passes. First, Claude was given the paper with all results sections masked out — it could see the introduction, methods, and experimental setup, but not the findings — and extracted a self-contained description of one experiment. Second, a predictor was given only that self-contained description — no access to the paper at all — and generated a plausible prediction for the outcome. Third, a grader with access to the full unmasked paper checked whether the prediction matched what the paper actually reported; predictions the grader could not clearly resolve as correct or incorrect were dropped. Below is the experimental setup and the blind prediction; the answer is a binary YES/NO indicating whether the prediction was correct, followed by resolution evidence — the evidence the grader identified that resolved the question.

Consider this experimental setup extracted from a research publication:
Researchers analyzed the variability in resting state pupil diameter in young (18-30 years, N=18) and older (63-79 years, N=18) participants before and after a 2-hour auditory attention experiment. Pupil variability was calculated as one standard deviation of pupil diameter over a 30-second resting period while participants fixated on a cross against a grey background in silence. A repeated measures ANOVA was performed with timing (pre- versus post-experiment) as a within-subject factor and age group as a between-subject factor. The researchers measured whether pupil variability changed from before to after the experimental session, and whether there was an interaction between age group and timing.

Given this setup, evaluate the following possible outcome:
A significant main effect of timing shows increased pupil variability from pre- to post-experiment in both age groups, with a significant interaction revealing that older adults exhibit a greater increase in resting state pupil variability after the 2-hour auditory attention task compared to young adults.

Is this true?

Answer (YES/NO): NO